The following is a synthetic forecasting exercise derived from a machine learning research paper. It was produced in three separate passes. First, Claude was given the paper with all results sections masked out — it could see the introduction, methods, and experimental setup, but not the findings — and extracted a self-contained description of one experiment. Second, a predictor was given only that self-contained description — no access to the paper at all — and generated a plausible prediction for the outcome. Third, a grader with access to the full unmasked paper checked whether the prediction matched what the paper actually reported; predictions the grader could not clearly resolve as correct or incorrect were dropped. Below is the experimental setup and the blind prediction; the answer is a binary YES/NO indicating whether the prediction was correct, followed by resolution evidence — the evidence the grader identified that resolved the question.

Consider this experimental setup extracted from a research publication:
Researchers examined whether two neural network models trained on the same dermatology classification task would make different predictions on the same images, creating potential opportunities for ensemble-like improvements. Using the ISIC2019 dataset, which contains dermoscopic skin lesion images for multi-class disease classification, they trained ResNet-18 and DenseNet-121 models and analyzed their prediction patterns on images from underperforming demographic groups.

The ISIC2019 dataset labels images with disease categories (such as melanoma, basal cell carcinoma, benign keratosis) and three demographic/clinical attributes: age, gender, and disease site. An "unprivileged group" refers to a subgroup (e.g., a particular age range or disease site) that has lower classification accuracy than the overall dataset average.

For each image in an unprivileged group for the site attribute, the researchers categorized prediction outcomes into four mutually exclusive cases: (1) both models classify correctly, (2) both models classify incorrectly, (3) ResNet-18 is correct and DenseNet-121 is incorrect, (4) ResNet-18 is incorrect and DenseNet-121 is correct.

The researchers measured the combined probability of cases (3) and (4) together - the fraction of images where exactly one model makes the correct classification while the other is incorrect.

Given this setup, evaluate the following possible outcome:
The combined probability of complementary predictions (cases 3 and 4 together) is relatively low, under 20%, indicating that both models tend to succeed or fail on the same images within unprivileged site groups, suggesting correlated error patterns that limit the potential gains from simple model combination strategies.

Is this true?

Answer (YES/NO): NO